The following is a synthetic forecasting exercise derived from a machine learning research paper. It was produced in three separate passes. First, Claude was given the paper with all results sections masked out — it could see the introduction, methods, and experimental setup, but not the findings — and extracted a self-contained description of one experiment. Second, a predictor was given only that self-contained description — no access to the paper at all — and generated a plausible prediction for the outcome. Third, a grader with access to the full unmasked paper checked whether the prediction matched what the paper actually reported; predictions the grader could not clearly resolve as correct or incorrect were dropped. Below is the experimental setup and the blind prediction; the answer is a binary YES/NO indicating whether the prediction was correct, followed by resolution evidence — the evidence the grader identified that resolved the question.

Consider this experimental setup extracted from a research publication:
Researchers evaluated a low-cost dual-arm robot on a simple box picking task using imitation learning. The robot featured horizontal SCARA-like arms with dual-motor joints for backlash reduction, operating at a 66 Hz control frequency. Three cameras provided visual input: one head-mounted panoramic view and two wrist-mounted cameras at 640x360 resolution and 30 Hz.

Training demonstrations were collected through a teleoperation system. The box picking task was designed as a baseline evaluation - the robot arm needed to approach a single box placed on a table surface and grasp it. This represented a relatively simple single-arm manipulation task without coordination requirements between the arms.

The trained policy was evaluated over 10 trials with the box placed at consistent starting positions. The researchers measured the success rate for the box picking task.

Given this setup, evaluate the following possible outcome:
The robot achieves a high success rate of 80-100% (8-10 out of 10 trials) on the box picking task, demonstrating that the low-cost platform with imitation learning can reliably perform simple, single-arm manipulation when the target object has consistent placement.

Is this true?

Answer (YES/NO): YES